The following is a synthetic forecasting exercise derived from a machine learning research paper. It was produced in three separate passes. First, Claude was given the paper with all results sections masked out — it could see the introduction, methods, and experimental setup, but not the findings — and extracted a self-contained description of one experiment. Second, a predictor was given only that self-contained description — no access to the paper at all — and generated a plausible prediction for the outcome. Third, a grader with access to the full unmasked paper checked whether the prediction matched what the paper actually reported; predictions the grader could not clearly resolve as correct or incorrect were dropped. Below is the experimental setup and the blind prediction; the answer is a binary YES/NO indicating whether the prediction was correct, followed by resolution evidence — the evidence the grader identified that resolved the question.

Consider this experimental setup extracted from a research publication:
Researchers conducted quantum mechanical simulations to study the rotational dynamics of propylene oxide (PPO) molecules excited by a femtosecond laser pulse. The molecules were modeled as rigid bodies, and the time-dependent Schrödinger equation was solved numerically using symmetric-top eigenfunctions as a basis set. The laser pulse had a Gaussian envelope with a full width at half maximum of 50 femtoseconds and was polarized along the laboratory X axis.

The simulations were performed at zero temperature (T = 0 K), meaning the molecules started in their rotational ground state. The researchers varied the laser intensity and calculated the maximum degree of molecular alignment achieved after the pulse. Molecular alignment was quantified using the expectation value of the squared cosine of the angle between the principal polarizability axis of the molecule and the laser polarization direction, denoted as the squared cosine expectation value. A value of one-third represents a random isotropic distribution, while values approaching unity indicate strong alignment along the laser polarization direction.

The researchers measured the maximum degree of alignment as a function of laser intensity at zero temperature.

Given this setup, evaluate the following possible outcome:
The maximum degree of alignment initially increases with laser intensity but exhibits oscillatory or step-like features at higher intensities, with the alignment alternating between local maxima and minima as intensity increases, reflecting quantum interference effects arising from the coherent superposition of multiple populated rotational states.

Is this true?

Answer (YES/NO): NO